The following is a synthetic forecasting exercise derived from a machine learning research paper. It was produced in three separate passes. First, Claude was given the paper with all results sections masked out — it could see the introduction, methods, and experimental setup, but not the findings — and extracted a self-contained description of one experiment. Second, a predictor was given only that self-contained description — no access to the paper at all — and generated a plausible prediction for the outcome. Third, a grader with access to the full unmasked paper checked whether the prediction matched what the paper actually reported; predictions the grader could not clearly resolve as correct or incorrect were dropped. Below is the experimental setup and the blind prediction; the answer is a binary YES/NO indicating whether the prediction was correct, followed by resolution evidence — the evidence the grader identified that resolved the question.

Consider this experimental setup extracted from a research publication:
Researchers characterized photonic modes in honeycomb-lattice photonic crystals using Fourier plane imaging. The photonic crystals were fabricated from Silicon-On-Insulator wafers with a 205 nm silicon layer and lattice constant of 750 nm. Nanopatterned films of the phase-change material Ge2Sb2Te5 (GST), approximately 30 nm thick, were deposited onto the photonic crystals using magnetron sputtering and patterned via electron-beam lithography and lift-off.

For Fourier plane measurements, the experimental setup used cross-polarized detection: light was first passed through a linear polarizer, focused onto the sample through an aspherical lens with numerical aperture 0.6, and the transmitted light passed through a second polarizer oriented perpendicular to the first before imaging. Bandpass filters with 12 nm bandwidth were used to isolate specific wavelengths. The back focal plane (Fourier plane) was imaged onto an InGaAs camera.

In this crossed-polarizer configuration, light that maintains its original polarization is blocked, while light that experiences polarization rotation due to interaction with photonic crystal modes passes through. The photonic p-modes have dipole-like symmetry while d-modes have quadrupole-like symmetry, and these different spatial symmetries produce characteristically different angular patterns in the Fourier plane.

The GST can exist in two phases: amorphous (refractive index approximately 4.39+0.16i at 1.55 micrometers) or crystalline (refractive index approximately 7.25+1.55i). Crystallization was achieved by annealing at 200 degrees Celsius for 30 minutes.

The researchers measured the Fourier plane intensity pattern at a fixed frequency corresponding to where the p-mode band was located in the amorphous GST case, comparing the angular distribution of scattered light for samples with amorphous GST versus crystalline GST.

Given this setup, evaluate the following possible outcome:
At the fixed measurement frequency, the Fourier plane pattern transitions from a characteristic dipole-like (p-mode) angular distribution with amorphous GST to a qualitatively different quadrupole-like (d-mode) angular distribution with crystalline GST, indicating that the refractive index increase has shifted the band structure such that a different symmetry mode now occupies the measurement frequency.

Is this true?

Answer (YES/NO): YES